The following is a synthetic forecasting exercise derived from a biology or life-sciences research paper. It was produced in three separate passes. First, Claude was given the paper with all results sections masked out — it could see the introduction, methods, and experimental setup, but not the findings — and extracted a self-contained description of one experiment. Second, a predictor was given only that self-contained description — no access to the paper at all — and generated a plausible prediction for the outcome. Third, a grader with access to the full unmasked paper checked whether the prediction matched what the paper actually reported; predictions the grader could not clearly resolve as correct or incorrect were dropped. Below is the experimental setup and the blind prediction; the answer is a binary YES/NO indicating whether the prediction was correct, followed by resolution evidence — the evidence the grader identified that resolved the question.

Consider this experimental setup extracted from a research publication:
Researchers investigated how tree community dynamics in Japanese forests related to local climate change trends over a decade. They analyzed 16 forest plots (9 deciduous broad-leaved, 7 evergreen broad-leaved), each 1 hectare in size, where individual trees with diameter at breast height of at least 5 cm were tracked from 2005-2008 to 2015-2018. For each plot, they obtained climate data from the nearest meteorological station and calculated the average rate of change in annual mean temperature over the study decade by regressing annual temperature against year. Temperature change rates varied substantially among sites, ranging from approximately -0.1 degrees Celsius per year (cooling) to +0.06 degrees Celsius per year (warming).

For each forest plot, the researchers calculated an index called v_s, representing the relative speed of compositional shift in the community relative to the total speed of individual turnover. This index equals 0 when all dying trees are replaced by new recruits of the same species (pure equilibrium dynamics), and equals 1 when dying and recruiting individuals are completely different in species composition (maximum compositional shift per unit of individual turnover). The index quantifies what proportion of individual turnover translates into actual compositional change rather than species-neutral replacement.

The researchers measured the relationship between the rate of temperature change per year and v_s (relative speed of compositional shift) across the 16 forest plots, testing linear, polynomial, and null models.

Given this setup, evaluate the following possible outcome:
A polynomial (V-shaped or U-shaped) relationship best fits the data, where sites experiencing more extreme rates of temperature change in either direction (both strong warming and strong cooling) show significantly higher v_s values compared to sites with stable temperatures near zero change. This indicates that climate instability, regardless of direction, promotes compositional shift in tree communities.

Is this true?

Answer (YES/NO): NO